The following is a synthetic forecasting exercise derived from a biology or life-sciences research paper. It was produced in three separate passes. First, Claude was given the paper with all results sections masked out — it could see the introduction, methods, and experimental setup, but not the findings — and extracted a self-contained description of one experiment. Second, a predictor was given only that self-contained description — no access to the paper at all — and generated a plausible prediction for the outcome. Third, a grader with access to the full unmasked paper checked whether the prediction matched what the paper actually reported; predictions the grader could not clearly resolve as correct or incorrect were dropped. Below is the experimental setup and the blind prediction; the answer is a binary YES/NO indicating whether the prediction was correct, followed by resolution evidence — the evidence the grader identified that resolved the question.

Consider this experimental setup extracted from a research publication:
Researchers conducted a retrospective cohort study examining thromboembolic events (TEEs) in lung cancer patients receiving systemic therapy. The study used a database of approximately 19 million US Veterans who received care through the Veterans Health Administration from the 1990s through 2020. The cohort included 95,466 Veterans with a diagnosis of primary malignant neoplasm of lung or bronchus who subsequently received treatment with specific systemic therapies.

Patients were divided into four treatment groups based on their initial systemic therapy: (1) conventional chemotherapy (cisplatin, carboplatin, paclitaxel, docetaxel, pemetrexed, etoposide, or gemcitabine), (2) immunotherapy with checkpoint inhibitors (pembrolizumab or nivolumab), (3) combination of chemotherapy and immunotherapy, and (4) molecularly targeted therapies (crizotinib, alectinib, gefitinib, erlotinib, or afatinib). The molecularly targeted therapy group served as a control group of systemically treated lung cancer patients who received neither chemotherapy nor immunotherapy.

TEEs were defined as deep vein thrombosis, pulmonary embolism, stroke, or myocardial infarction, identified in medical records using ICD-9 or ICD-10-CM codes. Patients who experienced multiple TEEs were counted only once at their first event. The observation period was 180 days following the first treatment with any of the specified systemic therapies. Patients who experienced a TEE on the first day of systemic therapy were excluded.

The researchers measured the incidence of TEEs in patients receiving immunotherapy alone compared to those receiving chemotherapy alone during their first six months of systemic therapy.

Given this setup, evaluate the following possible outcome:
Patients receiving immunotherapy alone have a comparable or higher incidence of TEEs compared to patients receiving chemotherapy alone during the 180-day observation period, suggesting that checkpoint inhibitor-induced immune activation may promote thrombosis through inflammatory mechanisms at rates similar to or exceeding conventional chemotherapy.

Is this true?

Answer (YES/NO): YES